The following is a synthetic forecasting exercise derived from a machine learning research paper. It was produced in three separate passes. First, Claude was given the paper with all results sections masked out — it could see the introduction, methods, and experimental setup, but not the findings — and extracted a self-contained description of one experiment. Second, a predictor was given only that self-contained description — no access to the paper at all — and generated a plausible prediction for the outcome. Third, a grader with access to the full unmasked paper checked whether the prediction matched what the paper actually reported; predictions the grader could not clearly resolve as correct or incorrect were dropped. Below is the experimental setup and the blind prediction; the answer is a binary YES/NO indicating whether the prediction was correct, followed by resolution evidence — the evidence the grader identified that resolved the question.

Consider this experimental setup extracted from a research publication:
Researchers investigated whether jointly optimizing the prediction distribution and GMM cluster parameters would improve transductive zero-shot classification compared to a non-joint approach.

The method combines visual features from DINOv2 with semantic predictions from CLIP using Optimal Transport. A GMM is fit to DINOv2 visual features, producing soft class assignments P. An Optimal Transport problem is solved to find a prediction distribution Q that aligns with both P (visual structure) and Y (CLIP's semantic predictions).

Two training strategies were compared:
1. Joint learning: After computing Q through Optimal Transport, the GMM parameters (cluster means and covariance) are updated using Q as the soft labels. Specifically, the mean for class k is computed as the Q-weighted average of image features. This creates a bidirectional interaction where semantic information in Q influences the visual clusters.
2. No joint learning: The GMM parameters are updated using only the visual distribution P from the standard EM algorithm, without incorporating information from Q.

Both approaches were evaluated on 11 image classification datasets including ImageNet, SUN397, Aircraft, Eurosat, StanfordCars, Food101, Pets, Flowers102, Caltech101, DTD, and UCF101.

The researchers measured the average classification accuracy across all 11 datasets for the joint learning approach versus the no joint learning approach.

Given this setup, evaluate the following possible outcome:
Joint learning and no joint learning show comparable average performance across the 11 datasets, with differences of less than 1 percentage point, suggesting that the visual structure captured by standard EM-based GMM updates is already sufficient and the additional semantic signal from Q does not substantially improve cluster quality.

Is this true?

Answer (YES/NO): NO